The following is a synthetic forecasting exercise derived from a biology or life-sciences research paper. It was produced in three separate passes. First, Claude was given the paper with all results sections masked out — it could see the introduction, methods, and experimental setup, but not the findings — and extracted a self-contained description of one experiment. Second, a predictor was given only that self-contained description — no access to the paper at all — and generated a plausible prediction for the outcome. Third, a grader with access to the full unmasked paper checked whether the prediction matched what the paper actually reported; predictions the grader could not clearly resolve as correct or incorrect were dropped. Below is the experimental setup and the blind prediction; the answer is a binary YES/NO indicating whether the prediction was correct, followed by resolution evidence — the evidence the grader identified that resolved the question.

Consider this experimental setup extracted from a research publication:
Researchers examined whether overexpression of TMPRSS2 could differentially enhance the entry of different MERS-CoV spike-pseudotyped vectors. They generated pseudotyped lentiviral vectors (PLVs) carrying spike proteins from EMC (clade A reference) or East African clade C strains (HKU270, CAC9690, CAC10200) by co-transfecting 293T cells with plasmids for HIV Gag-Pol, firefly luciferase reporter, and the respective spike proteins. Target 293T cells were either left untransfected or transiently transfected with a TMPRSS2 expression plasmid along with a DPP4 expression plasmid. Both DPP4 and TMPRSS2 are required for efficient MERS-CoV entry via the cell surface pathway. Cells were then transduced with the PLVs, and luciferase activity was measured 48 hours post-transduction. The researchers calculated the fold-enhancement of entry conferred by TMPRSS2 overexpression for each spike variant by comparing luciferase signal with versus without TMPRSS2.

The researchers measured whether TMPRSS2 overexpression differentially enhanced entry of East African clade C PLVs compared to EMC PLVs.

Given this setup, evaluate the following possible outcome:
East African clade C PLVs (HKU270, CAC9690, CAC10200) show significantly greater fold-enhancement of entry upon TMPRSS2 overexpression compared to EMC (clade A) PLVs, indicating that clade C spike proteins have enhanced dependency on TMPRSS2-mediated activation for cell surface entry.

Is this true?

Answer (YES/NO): NO